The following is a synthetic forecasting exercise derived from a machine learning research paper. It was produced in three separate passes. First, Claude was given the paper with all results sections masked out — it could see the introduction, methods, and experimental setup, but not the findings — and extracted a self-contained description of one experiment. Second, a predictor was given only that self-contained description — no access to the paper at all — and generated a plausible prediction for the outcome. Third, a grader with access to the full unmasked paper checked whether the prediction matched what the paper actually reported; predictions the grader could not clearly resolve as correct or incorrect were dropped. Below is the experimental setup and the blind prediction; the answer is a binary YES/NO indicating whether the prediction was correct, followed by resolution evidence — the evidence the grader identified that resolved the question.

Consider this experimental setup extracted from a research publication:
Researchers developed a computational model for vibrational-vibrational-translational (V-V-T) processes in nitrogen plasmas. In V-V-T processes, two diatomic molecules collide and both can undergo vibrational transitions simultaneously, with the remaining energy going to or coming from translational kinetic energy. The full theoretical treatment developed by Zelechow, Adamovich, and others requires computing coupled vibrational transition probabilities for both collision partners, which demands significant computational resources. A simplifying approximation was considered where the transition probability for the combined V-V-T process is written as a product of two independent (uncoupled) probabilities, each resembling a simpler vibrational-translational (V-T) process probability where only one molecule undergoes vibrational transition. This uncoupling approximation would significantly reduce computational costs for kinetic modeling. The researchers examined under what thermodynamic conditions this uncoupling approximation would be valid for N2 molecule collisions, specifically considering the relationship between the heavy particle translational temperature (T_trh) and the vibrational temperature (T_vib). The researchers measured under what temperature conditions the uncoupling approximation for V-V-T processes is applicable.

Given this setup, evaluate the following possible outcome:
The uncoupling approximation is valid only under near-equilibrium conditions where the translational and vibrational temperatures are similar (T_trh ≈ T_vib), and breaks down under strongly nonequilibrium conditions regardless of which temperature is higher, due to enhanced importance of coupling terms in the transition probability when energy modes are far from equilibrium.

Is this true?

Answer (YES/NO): NO